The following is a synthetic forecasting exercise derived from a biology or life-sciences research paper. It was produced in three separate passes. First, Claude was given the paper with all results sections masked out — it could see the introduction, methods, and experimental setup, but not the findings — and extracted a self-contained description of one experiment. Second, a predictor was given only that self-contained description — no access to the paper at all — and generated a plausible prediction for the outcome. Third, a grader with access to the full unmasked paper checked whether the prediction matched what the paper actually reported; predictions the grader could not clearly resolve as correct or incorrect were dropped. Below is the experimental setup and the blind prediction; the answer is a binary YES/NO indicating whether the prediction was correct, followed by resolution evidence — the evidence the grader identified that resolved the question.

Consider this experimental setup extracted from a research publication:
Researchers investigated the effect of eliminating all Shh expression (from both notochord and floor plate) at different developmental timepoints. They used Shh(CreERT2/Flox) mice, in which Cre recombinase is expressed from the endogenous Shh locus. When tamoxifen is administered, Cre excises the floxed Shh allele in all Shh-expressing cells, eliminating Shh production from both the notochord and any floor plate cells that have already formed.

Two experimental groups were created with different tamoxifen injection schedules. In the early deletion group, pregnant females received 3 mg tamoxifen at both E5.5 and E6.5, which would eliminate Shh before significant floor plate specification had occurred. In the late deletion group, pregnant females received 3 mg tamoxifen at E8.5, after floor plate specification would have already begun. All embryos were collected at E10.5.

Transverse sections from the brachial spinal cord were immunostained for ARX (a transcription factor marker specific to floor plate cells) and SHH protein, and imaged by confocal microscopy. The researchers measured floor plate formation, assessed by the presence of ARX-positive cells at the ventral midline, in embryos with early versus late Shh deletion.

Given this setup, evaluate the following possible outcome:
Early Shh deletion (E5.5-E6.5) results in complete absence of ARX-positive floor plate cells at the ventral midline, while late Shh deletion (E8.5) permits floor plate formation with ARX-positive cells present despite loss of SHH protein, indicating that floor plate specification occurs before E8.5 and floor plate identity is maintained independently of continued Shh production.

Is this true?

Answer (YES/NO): NO